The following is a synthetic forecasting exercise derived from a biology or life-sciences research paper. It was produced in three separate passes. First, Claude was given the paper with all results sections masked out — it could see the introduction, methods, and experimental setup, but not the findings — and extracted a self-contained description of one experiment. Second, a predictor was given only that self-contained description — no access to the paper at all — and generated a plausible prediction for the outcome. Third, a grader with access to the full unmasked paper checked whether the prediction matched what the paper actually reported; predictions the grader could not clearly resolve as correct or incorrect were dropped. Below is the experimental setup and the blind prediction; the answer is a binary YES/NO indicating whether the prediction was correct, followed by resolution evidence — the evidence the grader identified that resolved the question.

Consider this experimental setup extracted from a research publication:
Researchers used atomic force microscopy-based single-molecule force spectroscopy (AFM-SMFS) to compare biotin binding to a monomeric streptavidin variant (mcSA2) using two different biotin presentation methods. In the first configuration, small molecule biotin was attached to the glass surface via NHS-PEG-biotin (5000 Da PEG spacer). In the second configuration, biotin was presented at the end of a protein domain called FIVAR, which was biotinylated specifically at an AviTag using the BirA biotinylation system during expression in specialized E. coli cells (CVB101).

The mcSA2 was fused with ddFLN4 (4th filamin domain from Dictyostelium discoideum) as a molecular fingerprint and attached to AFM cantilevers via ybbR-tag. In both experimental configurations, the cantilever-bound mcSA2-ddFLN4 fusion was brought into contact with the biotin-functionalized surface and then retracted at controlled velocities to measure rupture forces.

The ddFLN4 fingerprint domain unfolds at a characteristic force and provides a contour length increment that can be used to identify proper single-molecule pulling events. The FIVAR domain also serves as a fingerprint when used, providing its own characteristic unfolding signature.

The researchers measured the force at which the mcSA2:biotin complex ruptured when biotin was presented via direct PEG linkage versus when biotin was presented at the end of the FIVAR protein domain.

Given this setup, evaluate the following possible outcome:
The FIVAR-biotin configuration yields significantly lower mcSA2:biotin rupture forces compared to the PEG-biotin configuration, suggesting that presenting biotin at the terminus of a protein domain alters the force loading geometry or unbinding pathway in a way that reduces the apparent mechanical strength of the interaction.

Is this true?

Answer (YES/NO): NO